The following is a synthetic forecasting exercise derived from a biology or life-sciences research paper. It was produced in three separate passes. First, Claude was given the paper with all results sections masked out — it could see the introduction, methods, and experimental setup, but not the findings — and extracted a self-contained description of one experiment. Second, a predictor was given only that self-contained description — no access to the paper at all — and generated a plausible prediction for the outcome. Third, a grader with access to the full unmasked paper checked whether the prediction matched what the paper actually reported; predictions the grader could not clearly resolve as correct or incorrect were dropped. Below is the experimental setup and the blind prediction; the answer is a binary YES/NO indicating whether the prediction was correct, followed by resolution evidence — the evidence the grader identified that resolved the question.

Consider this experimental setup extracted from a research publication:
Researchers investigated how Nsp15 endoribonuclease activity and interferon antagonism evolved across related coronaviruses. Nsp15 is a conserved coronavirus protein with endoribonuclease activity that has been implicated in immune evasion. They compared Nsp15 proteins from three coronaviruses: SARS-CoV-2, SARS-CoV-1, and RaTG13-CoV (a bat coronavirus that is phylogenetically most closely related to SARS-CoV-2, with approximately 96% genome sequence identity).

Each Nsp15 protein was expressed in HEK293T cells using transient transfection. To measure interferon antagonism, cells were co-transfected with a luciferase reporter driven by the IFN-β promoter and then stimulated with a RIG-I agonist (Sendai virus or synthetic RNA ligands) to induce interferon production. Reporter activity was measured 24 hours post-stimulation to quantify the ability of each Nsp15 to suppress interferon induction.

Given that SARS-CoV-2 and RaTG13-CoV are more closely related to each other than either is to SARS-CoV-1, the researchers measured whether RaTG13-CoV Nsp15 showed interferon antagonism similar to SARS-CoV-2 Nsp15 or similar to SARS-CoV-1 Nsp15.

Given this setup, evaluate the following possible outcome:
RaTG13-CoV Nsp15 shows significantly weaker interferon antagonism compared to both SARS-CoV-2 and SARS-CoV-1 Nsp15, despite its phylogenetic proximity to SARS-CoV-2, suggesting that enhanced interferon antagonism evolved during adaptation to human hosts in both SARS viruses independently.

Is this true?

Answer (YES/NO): NO